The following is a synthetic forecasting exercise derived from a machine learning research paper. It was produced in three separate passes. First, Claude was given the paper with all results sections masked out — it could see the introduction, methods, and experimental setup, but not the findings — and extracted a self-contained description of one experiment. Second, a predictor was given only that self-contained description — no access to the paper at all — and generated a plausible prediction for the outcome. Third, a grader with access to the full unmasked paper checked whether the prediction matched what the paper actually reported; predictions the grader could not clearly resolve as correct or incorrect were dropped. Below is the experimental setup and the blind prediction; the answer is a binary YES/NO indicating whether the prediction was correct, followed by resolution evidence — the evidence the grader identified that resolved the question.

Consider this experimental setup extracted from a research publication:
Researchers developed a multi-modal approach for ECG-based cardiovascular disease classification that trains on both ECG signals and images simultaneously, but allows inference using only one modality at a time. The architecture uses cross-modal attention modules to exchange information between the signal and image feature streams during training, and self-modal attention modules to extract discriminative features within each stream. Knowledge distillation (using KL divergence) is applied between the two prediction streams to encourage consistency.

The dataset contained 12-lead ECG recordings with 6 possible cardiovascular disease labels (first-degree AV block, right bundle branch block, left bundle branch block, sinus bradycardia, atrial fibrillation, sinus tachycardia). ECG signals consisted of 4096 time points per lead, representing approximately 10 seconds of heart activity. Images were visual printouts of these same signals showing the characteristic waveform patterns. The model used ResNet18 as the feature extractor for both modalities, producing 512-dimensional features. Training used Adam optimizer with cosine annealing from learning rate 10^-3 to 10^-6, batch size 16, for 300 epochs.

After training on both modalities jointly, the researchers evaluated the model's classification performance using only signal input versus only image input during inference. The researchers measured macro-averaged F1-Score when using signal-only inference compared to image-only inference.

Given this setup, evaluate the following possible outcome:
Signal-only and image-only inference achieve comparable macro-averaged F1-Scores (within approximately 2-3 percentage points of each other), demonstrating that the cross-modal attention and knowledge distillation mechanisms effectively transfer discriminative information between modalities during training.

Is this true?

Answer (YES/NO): YES